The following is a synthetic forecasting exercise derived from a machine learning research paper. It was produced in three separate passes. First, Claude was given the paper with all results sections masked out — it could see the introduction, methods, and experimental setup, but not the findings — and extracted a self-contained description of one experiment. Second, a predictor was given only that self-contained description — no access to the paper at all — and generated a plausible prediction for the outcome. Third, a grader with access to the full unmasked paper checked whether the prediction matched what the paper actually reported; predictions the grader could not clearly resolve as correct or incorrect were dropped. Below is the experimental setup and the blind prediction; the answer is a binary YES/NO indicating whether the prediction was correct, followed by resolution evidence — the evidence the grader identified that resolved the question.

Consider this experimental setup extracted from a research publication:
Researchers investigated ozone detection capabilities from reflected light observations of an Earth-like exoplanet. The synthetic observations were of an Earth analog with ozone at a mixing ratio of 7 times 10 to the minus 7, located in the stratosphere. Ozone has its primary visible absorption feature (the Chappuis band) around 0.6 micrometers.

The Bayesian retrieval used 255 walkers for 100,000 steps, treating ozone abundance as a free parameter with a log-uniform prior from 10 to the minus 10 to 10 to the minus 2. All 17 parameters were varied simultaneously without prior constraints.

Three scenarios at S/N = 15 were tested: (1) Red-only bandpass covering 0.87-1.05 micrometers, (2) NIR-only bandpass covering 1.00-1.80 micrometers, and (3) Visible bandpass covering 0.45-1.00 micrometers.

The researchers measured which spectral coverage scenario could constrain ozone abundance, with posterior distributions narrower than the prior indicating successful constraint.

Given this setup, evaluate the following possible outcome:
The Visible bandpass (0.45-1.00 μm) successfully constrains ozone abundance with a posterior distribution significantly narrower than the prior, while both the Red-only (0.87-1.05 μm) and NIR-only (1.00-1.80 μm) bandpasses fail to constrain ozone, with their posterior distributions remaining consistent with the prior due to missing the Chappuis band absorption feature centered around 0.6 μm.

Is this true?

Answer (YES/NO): YES